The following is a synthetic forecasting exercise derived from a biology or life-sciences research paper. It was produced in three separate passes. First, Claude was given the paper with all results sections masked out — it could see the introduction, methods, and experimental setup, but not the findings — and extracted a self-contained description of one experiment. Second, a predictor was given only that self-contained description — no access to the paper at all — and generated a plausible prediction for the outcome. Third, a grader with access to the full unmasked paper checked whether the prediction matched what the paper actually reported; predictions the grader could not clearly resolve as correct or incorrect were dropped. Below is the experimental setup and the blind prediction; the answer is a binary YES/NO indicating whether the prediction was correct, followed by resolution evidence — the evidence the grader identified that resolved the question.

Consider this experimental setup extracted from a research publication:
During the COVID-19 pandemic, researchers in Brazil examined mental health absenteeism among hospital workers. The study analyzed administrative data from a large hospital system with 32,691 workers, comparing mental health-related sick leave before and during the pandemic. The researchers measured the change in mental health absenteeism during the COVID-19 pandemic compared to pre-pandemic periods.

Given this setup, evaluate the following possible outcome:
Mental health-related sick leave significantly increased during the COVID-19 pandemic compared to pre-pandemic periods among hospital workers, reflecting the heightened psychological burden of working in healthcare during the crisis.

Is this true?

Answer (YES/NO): YES